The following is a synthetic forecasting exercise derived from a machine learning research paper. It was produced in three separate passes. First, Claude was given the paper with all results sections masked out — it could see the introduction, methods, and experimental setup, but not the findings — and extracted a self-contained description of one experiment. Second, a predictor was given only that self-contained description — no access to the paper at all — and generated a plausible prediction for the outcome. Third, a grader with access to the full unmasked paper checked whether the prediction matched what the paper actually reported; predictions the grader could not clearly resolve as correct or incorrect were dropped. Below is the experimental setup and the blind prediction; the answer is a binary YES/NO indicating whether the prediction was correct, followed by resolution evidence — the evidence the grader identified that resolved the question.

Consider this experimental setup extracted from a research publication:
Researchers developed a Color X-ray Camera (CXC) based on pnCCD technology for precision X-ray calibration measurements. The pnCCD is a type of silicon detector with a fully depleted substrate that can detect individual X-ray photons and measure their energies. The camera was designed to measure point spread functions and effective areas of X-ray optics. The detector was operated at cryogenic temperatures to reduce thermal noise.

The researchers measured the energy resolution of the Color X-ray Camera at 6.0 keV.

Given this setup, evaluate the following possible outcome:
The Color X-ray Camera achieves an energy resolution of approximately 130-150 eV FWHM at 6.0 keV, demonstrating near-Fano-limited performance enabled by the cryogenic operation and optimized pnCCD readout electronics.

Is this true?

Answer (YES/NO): YES